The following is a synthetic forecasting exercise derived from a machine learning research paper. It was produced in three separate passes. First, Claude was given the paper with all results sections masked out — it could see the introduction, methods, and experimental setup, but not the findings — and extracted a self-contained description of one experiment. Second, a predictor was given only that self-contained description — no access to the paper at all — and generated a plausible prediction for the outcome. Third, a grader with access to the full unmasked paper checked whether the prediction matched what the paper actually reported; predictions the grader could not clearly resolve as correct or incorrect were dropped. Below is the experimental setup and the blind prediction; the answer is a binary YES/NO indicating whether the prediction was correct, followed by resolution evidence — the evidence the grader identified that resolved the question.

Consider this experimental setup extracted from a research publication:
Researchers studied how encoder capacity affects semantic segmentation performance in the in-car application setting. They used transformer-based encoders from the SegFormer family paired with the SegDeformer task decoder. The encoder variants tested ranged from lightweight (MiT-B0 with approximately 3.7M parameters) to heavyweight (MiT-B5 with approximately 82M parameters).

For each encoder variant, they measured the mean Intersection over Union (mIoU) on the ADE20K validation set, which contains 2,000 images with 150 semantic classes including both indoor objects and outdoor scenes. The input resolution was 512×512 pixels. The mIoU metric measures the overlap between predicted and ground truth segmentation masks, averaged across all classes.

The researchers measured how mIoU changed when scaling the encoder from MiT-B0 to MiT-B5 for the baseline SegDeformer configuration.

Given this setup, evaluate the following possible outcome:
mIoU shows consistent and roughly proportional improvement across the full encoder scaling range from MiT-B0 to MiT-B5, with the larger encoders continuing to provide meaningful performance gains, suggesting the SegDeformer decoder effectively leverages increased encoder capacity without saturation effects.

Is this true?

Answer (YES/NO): YES